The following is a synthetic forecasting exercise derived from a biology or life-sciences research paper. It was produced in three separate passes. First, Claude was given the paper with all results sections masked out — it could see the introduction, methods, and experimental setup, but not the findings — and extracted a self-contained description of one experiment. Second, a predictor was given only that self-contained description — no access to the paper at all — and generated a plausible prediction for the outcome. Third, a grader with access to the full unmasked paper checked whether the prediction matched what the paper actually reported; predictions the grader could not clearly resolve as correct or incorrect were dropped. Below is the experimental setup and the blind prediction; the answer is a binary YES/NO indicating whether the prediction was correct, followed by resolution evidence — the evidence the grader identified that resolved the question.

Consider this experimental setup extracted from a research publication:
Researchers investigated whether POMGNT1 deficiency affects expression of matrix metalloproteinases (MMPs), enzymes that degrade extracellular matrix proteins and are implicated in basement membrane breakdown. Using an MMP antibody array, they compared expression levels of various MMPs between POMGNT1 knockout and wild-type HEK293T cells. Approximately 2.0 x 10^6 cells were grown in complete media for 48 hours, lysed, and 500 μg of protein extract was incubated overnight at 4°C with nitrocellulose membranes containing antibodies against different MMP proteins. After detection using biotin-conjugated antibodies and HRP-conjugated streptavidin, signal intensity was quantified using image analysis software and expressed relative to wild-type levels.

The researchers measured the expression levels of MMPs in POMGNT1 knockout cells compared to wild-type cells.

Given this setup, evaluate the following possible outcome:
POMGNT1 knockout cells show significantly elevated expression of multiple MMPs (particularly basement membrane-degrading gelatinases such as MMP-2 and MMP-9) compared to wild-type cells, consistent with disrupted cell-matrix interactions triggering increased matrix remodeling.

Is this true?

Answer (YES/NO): NO